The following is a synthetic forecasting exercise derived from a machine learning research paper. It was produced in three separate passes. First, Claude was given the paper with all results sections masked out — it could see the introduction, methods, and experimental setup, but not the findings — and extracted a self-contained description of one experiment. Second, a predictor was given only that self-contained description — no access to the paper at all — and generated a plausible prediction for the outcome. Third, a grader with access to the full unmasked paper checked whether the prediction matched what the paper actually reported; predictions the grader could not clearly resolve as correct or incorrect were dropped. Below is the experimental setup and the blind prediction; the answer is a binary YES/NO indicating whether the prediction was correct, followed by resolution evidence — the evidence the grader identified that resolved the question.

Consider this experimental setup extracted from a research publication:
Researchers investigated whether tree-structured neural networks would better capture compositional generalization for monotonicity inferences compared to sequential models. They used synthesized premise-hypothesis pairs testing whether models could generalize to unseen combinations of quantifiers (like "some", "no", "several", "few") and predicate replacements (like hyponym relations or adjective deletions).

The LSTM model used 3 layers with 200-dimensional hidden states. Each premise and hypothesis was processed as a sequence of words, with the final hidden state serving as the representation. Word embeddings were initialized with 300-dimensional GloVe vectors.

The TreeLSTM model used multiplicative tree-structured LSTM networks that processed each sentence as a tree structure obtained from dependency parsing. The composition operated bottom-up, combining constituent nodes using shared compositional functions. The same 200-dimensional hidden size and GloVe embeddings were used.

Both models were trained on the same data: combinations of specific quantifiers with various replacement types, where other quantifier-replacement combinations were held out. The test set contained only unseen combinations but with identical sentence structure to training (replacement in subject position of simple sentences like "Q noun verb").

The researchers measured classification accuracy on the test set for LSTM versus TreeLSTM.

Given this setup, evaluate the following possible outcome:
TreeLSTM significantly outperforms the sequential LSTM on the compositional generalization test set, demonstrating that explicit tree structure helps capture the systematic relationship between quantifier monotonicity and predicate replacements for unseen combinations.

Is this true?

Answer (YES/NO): NO